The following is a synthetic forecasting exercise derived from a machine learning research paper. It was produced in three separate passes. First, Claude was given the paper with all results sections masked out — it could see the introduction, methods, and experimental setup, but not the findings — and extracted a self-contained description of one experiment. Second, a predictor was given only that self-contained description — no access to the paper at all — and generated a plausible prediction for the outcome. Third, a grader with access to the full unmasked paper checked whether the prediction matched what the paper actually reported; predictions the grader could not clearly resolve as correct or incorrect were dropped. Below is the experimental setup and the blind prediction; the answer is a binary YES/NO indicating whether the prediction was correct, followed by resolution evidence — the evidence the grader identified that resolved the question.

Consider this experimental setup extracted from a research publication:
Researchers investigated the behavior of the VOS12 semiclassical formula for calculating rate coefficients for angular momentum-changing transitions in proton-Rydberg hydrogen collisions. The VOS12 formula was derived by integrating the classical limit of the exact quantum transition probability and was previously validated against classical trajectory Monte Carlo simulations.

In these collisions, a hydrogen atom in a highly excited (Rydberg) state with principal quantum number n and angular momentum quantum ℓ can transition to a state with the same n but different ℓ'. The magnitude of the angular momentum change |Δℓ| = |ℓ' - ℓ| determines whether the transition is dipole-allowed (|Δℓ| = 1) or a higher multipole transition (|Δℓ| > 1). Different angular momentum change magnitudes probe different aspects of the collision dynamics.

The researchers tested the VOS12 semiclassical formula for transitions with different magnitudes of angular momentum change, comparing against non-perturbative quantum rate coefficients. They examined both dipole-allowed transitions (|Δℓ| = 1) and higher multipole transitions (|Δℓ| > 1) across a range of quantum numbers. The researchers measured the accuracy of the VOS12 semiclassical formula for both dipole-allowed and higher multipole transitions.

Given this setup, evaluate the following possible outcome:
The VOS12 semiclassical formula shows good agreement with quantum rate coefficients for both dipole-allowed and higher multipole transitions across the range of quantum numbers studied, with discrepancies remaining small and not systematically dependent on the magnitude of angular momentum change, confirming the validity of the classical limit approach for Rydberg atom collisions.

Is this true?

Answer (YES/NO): NO